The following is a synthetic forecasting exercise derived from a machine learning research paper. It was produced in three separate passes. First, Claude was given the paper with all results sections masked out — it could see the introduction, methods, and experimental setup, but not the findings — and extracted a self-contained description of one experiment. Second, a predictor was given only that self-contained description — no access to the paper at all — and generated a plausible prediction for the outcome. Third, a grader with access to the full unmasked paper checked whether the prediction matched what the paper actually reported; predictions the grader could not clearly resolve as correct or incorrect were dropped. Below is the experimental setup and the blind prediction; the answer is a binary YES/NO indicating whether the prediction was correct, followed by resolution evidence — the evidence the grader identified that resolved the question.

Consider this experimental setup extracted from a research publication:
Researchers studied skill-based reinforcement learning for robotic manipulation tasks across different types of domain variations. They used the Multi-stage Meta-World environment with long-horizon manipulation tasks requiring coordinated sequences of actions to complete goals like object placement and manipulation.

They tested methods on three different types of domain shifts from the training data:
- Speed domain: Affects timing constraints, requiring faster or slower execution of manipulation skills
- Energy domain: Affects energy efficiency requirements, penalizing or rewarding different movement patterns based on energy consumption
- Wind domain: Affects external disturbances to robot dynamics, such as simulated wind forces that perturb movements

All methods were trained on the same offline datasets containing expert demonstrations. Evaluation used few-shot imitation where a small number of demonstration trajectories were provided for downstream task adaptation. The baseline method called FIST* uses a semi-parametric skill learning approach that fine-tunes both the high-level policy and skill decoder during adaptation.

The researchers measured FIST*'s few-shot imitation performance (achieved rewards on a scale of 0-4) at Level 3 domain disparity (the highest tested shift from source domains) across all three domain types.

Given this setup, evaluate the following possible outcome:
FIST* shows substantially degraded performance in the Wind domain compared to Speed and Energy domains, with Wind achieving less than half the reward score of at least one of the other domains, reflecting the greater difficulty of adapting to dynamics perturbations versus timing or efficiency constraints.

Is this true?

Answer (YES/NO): NO